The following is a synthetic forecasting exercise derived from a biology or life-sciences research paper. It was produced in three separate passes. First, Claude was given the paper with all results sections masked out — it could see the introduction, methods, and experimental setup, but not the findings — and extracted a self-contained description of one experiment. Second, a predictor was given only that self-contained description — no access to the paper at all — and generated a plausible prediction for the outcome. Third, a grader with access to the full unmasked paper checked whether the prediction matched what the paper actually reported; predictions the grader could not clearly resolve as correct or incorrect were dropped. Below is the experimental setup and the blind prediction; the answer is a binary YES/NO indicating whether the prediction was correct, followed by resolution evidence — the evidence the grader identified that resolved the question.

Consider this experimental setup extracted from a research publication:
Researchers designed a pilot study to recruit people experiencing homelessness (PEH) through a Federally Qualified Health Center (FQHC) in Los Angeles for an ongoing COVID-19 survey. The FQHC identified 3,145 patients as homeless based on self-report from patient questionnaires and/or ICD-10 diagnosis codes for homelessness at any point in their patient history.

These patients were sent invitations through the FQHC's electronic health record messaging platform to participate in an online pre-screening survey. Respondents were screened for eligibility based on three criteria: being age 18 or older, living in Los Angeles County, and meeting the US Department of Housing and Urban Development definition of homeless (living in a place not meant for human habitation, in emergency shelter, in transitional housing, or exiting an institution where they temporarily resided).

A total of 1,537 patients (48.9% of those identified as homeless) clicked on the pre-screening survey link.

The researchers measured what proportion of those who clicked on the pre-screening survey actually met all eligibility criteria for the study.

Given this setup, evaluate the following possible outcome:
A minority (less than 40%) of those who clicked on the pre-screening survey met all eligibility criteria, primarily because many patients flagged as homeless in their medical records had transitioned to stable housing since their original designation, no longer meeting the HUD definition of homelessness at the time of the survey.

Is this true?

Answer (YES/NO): NO